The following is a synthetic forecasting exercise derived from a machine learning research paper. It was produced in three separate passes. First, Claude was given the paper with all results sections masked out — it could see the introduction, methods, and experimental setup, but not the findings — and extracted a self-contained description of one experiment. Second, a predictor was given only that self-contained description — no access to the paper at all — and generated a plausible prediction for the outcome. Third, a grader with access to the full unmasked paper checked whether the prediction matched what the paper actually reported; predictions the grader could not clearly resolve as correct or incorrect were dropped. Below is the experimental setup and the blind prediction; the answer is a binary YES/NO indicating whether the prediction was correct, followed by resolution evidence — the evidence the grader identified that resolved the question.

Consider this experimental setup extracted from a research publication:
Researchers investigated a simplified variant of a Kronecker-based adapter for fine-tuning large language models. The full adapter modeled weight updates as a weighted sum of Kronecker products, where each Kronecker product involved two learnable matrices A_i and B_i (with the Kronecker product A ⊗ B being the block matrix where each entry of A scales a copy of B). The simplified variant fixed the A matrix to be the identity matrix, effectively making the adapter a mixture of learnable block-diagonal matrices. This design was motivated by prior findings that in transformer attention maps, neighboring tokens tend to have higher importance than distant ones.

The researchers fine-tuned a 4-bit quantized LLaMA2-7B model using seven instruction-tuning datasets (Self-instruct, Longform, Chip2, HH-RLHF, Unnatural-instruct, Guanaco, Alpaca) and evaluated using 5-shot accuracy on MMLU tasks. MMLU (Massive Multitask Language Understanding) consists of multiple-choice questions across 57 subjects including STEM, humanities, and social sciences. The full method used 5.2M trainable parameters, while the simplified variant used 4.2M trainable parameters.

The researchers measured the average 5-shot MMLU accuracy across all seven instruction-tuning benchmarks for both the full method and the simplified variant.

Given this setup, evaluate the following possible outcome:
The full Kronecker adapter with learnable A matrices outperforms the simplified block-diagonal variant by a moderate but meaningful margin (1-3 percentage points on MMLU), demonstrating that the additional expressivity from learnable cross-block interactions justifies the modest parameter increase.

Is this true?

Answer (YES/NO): NO